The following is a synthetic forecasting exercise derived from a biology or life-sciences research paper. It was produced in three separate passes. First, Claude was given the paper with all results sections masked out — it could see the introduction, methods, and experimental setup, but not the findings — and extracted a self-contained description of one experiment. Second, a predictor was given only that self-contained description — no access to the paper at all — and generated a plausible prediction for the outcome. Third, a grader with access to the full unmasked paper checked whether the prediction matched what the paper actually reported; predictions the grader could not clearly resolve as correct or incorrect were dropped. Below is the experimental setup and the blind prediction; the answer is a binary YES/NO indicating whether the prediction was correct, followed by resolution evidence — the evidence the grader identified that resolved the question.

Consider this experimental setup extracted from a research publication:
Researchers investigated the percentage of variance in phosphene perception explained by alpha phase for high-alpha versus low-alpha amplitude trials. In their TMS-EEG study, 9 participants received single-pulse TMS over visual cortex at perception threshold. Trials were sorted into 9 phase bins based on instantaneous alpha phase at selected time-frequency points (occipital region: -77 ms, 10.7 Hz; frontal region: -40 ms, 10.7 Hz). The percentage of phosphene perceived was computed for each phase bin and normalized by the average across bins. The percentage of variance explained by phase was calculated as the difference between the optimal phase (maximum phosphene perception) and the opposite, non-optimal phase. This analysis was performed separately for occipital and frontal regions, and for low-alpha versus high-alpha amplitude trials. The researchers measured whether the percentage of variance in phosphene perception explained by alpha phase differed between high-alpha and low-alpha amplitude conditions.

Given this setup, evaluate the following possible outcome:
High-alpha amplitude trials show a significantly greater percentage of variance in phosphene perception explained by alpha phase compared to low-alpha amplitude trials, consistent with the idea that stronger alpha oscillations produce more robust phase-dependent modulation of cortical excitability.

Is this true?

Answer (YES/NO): NO